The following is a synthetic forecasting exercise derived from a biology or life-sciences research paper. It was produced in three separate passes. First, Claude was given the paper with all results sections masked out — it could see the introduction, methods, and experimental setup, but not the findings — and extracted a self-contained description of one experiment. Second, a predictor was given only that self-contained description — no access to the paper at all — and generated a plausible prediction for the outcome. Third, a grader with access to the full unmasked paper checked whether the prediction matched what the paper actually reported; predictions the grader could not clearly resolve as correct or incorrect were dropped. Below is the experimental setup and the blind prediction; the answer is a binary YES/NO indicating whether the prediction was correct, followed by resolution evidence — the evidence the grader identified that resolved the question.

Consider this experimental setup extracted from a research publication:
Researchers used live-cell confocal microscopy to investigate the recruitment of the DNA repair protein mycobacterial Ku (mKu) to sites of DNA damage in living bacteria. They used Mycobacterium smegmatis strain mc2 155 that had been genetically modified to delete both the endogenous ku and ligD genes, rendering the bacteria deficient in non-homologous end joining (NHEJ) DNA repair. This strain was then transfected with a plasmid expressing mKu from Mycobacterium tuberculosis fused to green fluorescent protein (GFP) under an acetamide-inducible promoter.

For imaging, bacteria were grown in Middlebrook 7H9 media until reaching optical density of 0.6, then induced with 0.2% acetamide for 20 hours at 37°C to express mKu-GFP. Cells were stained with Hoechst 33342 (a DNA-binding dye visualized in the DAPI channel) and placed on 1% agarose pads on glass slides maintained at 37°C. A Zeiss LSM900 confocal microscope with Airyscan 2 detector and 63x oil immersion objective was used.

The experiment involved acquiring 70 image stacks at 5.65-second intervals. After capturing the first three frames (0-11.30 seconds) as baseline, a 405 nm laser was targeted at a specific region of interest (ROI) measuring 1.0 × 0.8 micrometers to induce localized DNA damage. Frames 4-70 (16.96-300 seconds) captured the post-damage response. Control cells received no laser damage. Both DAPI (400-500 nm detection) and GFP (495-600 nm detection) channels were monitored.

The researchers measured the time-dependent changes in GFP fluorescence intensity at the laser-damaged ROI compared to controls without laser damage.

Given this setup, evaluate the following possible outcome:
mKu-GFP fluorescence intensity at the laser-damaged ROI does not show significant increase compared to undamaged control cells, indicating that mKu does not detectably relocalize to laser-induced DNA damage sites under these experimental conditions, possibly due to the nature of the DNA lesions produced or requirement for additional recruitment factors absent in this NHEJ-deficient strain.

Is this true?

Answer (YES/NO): NO